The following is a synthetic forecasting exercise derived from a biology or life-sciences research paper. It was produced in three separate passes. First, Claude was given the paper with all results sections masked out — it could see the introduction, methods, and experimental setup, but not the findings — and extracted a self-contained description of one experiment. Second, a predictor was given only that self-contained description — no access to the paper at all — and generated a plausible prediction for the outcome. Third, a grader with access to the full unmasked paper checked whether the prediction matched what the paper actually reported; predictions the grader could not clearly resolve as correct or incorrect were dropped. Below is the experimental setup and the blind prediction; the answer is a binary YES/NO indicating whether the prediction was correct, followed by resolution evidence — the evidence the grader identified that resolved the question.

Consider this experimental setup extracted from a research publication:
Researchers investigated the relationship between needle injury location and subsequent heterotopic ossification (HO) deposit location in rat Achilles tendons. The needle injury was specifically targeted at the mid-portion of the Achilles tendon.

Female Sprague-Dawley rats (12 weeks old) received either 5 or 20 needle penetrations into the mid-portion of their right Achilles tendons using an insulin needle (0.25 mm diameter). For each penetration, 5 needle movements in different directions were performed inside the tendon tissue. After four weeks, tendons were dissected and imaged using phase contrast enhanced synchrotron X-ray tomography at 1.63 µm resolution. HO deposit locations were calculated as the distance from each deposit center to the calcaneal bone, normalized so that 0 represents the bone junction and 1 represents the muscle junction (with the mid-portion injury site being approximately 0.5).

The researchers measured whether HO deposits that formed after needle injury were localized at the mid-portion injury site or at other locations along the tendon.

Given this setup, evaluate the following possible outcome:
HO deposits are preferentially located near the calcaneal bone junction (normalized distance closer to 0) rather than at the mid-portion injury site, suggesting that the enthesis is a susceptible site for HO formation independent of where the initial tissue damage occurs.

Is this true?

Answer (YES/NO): YES